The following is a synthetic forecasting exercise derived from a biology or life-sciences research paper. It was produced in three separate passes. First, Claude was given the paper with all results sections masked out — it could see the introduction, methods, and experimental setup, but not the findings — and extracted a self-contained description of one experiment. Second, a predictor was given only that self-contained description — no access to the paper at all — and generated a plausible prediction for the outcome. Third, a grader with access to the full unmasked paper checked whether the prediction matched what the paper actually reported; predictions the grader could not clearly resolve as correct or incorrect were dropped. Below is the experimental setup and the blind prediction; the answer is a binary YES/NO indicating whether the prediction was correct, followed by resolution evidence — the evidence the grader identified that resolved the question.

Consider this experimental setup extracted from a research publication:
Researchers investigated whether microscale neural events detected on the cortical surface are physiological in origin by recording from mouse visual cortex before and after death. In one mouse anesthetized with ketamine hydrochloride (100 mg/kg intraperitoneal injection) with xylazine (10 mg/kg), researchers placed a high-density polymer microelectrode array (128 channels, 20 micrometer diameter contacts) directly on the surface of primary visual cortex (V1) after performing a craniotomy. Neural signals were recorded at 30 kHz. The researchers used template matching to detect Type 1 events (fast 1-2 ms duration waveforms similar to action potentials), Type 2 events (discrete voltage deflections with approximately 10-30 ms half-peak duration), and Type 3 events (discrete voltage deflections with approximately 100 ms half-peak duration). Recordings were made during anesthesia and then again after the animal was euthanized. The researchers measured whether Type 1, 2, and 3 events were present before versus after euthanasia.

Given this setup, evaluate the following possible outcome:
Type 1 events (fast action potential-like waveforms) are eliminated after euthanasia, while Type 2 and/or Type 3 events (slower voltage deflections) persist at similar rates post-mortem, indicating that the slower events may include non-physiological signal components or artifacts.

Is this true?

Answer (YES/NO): NO